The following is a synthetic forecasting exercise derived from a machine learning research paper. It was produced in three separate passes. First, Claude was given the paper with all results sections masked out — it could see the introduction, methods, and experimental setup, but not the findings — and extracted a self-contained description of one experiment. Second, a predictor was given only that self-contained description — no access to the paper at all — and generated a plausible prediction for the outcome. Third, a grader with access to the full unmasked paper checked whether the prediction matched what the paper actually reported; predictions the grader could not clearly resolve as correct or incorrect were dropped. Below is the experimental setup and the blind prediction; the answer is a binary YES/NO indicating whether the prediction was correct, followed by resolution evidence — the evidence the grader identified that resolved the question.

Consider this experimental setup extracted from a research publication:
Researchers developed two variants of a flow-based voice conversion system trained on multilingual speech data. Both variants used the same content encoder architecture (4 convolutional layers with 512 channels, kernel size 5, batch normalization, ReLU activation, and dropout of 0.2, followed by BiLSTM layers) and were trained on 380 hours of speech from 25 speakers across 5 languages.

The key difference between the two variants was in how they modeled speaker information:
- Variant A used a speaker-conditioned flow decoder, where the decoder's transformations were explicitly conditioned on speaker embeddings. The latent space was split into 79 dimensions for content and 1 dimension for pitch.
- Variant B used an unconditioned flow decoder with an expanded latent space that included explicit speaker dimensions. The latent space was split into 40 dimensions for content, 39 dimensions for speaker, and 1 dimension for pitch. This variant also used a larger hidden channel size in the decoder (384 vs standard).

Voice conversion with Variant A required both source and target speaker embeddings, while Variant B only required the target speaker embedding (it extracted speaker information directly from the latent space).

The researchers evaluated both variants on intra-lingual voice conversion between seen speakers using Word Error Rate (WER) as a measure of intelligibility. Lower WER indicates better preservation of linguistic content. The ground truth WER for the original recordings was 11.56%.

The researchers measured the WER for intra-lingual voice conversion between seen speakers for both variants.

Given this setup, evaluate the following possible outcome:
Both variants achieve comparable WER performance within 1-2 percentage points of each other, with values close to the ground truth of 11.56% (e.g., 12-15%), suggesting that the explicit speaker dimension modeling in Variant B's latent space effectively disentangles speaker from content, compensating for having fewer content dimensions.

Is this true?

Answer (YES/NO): YES